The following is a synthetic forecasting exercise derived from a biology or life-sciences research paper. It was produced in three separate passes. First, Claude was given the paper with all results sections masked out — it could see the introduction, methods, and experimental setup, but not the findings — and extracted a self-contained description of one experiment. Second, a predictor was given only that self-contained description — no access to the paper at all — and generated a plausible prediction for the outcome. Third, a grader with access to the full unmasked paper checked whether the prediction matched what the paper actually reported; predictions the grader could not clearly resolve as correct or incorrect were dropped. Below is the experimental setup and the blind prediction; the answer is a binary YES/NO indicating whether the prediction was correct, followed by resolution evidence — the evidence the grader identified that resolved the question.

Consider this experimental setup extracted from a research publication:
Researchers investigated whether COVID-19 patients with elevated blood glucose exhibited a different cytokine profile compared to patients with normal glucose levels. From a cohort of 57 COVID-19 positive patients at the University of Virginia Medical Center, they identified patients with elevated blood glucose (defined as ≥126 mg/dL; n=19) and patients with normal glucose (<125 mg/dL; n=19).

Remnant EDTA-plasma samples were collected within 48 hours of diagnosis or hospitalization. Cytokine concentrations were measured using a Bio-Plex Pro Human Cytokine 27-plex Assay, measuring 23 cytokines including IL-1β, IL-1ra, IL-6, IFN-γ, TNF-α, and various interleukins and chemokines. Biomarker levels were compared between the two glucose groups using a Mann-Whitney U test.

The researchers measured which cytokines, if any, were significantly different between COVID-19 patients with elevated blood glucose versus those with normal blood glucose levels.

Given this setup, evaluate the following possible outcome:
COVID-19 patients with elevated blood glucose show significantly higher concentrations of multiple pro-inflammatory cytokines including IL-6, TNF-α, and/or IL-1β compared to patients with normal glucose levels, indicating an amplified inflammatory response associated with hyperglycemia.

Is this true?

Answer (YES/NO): NO